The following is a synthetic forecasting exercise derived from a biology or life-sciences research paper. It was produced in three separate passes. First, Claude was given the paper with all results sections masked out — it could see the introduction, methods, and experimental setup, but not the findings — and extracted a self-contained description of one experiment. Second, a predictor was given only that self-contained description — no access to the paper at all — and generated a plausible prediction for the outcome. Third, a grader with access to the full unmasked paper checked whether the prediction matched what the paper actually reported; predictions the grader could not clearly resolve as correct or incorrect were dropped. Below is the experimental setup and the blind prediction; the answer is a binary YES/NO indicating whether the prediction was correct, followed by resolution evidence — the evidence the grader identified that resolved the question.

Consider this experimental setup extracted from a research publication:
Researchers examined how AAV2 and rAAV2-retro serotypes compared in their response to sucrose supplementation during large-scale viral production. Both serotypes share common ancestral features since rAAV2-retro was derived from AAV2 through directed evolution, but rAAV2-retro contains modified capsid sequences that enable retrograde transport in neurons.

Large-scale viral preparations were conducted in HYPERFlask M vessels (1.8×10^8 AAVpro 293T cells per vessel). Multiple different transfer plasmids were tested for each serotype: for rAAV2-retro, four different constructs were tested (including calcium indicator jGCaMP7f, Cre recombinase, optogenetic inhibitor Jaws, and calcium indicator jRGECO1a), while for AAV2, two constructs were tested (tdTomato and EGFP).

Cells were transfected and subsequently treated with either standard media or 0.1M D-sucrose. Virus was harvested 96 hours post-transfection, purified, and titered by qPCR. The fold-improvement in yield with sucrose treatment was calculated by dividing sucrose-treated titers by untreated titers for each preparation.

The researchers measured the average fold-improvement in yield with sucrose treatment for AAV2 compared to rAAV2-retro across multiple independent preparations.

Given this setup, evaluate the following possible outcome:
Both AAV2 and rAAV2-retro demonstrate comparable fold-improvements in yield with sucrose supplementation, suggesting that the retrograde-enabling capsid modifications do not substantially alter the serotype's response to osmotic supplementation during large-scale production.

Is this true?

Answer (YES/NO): YES